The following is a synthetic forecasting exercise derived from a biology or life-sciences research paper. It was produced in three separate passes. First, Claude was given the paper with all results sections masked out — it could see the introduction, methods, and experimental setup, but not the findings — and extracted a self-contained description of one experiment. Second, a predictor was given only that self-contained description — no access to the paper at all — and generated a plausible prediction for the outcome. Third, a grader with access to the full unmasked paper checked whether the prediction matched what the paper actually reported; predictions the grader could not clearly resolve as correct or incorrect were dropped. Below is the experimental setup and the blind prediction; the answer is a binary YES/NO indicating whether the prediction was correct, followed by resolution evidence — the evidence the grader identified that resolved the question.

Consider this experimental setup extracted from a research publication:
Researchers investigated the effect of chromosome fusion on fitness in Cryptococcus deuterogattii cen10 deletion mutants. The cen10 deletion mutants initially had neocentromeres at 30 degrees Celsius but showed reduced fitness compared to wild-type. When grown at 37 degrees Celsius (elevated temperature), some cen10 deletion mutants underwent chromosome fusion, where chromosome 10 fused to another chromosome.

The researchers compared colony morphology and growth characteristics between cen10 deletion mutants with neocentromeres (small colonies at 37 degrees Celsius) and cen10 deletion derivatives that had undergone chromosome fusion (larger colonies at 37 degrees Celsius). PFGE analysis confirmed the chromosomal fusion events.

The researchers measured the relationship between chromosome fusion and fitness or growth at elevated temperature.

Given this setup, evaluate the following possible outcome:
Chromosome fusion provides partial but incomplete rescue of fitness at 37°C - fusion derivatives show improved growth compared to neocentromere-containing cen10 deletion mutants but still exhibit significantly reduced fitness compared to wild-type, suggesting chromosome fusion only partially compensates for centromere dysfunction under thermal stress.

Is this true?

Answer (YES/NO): NO